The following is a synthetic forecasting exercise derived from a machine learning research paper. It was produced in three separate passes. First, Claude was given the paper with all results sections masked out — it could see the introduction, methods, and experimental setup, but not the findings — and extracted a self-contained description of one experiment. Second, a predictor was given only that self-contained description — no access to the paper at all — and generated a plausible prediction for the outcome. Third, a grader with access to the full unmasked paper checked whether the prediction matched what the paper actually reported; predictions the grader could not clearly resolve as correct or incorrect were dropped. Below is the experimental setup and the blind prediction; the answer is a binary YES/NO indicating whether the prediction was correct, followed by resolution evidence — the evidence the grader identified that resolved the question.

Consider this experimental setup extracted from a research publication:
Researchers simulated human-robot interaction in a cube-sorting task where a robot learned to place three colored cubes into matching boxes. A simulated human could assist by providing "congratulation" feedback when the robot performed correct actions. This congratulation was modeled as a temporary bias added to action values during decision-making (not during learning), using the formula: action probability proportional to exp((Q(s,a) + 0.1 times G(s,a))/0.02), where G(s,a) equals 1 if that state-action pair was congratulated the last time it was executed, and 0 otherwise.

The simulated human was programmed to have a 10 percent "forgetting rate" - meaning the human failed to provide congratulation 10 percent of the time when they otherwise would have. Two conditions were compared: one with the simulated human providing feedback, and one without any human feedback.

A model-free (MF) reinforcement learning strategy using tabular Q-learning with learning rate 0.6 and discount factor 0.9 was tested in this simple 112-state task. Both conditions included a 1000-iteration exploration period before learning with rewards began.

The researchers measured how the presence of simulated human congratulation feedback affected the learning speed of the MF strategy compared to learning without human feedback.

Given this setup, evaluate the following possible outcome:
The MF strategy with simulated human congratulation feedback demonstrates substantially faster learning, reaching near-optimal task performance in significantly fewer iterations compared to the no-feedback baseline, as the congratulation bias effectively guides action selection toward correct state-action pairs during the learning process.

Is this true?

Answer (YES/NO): YES